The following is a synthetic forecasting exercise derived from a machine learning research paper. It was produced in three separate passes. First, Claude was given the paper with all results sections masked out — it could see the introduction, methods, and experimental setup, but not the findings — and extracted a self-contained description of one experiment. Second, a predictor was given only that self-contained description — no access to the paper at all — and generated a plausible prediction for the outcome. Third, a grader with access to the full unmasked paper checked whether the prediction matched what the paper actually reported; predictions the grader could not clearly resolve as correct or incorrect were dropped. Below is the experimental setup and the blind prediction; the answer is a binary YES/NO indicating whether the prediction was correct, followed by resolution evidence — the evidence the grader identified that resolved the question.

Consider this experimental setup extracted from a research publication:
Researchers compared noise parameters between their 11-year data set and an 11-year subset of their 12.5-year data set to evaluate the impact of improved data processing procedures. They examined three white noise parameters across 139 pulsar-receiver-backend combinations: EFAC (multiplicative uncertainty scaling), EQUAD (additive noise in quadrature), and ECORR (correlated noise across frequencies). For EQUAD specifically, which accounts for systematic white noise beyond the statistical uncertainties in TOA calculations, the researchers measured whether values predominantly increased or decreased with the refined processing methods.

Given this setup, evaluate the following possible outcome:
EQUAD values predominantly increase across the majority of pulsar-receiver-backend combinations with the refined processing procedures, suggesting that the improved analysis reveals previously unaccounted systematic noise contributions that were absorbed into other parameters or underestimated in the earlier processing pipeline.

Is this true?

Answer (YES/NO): YES